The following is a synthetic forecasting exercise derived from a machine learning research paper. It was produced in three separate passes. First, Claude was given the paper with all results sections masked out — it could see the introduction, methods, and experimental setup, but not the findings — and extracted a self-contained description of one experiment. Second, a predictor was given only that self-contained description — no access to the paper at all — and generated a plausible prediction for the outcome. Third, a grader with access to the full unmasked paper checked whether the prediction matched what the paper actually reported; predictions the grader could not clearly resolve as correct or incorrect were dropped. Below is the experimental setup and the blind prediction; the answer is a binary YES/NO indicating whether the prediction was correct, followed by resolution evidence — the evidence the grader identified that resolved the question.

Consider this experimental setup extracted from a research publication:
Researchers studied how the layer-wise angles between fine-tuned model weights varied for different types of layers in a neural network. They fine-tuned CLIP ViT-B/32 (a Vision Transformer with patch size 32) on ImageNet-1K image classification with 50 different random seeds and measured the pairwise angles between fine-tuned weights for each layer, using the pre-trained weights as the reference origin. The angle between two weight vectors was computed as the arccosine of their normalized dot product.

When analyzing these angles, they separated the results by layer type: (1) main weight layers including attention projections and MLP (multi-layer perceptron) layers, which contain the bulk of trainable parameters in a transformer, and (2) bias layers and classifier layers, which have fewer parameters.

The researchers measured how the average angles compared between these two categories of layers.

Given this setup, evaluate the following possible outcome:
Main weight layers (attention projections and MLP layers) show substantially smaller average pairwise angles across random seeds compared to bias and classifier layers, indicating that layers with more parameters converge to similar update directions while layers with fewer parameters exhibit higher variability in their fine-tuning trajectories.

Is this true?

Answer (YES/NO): NO